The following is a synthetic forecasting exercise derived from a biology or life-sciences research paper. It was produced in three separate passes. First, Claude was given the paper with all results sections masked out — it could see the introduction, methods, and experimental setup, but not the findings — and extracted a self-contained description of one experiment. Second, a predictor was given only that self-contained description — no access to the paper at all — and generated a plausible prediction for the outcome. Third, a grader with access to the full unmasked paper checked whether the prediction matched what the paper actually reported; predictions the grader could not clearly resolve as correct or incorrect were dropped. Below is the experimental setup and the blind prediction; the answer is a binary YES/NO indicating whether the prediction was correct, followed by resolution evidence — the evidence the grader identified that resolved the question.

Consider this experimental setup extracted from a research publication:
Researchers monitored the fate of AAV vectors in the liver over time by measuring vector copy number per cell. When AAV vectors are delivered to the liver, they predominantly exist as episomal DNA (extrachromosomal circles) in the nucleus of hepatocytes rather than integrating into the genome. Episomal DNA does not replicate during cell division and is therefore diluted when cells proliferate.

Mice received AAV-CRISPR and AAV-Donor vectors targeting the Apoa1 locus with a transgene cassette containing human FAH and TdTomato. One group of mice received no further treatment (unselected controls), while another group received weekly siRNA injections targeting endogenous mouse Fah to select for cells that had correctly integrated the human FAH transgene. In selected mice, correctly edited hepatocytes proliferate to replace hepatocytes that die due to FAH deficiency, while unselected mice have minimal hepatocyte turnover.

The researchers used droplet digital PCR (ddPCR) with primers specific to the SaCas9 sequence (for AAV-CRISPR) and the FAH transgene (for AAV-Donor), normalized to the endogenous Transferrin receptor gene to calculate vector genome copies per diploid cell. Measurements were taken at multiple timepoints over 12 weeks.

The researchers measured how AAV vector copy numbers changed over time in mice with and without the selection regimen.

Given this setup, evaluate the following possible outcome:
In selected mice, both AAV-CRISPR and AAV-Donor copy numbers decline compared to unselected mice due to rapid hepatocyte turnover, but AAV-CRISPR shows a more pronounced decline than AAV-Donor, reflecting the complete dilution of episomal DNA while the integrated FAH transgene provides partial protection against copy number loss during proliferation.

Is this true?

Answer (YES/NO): YES